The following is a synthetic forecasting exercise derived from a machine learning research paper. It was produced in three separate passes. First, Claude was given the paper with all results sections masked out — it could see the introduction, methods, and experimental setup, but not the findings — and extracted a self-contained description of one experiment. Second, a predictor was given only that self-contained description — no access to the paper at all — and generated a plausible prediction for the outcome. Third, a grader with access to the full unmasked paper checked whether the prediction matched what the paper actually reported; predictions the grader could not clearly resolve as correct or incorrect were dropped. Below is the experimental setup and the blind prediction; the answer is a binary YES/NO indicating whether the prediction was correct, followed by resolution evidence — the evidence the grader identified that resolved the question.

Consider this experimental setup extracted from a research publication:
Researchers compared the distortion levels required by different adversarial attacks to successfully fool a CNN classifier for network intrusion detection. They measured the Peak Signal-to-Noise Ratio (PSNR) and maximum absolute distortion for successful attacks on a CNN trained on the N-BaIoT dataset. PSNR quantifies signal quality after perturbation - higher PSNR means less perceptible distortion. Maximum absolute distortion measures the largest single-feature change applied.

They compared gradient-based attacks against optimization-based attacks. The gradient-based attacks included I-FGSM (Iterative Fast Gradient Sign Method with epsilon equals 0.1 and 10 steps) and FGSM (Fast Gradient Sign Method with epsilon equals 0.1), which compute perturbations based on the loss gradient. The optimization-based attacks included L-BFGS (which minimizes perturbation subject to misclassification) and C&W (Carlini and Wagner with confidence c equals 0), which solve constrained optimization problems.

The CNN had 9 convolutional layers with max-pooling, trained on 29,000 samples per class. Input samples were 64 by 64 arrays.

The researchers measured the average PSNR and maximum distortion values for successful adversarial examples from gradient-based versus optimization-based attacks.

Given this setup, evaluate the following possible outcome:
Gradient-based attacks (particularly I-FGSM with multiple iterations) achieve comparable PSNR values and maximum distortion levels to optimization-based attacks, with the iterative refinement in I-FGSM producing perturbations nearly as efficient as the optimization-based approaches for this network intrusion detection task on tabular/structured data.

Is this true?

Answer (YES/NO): NO